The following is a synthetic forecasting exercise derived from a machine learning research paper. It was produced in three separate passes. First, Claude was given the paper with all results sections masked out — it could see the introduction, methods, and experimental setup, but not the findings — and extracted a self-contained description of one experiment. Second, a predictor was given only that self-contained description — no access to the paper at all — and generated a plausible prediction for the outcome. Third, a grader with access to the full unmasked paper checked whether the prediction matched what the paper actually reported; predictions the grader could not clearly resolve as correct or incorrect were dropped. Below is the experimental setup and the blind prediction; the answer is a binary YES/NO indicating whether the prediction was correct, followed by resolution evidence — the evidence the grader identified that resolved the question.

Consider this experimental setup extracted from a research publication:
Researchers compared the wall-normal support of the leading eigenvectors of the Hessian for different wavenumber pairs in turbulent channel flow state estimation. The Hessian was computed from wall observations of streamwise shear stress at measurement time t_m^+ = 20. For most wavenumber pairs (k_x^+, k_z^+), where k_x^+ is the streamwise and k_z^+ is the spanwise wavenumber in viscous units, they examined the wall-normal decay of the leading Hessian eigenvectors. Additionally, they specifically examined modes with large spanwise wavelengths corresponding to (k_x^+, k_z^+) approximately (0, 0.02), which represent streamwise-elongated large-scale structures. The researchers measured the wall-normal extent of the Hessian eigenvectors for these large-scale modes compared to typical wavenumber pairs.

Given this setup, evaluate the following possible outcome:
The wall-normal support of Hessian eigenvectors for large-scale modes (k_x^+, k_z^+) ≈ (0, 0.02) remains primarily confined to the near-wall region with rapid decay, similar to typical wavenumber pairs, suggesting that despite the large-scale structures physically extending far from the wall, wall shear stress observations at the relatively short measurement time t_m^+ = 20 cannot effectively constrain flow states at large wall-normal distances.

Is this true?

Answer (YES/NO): NO